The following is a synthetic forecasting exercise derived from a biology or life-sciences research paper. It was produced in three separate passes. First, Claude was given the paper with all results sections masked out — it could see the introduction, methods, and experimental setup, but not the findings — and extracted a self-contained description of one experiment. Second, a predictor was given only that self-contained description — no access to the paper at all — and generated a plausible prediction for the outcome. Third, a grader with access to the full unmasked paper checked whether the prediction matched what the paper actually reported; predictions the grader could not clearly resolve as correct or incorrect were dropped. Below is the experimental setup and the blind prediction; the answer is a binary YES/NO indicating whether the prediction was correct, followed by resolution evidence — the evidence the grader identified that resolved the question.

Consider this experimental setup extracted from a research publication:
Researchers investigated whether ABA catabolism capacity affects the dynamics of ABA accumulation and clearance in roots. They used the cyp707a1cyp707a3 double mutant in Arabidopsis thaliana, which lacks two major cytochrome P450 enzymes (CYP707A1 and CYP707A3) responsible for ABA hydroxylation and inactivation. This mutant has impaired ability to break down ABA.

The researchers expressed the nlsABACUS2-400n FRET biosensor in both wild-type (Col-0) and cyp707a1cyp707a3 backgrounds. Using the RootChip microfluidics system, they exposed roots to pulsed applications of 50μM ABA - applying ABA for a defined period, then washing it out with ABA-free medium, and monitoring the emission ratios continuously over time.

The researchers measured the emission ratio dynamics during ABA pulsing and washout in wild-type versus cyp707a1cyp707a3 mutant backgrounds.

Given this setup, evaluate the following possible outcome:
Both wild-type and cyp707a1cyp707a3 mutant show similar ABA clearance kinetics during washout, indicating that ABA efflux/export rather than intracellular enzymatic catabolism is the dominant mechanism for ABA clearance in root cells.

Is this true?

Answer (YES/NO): NO